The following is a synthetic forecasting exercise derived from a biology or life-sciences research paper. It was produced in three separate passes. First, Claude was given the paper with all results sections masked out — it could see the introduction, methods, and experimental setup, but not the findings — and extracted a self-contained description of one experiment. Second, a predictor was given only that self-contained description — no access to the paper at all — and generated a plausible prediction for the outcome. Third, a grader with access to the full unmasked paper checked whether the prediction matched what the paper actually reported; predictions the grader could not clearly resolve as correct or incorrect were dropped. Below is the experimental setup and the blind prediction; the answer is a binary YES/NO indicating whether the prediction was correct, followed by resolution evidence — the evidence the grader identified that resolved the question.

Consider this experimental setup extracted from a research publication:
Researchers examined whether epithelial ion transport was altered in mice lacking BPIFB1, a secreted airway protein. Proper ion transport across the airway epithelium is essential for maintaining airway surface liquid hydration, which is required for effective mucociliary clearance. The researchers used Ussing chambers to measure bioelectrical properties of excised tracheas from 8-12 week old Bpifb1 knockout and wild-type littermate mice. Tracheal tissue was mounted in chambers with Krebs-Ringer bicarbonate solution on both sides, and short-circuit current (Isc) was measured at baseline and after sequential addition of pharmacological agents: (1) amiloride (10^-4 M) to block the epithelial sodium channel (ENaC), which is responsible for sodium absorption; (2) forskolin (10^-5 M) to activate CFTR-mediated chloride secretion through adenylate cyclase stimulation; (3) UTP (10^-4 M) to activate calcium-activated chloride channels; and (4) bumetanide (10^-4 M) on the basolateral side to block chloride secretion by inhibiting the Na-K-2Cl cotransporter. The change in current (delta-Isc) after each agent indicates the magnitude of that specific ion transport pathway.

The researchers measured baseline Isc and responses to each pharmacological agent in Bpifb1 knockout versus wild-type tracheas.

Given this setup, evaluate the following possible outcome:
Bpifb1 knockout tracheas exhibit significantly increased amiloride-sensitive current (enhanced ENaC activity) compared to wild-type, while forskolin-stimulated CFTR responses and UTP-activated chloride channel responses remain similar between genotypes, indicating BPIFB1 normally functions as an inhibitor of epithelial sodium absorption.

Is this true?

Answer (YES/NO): NO